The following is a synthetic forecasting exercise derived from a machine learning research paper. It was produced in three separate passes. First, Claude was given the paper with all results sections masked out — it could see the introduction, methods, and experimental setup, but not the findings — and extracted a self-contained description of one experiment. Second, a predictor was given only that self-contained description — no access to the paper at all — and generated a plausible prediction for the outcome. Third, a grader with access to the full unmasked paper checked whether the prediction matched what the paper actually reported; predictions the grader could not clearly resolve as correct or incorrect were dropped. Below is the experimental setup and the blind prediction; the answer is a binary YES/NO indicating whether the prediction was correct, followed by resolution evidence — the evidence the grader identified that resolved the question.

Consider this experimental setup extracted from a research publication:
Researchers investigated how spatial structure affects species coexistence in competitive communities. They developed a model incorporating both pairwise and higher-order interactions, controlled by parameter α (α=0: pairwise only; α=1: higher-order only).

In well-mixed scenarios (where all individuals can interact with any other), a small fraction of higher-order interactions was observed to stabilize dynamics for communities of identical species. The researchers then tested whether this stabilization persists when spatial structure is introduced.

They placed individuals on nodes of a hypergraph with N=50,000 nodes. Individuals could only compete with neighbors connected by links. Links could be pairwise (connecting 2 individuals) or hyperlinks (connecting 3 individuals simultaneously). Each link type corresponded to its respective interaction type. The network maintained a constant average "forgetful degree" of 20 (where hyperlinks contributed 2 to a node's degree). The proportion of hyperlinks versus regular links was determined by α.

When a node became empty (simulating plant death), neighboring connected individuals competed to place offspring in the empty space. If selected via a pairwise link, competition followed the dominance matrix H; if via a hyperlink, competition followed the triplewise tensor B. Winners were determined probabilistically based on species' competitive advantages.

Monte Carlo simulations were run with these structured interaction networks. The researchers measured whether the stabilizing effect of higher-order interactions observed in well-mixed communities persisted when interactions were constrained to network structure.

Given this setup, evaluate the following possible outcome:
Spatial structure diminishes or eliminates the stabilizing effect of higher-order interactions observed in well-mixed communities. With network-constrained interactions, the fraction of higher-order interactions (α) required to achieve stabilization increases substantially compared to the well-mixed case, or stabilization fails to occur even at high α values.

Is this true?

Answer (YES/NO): YES